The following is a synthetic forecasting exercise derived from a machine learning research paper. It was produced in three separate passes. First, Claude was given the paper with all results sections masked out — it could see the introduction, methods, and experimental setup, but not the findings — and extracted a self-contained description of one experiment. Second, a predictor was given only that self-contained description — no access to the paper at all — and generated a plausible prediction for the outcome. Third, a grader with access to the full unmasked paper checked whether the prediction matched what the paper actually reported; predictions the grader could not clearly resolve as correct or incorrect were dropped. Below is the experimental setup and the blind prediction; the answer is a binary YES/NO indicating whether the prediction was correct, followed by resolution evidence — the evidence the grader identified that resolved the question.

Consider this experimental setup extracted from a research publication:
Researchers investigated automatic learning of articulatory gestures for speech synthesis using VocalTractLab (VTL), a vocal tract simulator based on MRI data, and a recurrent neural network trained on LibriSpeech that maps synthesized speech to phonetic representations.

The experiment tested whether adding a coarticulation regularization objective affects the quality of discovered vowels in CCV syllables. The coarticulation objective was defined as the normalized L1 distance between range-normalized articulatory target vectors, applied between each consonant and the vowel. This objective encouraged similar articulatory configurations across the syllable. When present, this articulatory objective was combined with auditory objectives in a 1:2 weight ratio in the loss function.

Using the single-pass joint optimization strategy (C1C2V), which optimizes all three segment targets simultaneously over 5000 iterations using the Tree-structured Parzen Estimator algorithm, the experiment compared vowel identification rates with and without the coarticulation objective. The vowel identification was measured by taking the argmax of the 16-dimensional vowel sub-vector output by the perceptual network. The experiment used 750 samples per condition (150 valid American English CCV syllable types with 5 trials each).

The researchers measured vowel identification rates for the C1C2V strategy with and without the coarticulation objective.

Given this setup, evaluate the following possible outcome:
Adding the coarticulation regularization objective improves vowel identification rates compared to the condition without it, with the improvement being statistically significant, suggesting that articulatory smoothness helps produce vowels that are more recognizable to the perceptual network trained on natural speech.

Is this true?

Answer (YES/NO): NO